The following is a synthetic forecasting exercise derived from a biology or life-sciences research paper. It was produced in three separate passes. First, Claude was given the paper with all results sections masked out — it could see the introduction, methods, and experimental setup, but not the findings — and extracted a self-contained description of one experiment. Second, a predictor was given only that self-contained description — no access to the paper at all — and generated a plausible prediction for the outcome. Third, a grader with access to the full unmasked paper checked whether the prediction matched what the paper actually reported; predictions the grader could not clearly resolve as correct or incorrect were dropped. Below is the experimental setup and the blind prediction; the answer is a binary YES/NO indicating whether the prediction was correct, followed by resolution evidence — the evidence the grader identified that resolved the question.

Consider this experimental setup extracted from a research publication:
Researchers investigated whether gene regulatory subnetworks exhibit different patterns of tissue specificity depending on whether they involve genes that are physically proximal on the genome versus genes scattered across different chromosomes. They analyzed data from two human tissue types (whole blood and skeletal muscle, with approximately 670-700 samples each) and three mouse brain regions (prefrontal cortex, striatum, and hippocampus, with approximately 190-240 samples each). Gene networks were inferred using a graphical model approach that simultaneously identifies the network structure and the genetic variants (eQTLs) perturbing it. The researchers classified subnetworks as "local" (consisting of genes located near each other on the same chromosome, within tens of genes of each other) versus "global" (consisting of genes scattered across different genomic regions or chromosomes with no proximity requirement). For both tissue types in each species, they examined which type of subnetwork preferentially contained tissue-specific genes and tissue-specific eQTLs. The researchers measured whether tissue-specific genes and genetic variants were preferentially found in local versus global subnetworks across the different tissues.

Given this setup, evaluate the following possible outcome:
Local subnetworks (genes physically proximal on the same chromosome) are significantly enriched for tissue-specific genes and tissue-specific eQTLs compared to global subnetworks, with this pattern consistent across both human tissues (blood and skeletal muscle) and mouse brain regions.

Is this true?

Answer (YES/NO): NO